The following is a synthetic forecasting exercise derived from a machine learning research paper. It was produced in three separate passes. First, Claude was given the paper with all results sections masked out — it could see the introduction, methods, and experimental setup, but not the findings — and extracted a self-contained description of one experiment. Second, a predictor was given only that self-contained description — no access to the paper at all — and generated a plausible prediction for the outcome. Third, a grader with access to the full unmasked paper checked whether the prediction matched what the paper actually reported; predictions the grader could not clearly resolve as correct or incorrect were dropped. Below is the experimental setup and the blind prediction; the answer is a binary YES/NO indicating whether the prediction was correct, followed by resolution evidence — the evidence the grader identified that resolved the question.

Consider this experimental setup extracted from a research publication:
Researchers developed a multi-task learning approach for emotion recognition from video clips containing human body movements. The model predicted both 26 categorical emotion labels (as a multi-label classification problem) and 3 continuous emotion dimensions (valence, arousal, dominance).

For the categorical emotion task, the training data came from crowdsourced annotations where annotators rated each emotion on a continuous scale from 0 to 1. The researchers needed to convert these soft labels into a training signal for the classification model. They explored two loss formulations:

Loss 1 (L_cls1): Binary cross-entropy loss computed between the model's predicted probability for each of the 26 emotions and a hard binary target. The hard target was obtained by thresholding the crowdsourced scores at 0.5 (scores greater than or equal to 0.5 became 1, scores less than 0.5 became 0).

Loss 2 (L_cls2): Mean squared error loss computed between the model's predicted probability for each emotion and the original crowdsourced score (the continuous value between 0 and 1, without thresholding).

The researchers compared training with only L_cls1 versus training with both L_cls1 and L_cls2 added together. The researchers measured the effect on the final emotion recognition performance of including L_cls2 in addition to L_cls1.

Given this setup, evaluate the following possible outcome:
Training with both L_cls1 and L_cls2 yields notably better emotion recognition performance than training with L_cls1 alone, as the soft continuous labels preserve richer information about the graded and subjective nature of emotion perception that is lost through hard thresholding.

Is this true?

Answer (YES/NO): NO